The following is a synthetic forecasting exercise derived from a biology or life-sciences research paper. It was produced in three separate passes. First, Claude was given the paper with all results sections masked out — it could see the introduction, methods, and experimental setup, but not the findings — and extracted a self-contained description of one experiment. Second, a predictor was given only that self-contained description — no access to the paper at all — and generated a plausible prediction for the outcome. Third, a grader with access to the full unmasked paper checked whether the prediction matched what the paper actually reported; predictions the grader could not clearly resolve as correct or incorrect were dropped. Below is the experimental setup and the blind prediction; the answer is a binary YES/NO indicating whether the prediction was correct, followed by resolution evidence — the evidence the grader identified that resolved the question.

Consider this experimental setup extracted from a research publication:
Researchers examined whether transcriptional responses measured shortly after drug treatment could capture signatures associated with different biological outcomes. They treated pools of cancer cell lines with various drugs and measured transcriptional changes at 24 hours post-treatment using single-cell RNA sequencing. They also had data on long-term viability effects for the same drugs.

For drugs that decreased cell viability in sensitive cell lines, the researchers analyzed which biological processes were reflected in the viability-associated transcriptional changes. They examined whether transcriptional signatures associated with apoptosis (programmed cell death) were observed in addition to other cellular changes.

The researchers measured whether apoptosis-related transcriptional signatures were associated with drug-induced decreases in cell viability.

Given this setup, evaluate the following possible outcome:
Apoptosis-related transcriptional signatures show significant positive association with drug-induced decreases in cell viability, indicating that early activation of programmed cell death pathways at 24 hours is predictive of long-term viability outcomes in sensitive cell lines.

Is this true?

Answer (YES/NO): NO